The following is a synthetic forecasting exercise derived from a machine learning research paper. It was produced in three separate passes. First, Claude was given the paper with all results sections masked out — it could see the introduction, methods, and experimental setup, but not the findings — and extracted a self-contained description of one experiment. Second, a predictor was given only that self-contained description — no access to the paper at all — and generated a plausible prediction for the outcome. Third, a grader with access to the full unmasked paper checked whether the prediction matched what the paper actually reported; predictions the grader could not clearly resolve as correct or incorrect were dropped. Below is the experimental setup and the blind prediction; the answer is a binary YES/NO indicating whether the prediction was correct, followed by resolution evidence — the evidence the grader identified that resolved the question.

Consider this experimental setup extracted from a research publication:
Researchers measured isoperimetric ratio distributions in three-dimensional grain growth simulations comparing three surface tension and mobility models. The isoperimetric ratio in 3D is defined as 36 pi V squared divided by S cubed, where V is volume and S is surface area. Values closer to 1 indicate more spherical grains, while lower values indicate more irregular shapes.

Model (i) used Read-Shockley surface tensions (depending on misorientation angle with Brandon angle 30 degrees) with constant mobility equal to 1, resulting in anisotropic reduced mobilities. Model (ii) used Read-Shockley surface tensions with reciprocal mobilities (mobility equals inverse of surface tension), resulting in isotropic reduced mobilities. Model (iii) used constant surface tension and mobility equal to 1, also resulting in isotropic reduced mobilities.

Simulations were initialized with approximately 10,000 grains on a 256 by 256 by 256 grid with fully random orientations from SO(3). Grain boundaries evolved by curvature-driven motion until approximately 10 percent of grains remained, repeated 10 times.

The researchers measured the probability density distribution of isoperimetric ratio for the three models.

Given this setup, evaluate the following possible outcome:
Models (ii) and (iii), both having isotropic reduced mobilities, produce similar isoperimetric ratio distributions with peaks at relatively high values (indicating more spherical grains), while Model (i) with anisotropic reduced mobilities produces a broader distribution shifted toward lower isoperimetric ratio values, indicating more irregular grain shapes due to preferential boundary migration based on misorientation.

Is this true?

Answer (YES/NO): YES